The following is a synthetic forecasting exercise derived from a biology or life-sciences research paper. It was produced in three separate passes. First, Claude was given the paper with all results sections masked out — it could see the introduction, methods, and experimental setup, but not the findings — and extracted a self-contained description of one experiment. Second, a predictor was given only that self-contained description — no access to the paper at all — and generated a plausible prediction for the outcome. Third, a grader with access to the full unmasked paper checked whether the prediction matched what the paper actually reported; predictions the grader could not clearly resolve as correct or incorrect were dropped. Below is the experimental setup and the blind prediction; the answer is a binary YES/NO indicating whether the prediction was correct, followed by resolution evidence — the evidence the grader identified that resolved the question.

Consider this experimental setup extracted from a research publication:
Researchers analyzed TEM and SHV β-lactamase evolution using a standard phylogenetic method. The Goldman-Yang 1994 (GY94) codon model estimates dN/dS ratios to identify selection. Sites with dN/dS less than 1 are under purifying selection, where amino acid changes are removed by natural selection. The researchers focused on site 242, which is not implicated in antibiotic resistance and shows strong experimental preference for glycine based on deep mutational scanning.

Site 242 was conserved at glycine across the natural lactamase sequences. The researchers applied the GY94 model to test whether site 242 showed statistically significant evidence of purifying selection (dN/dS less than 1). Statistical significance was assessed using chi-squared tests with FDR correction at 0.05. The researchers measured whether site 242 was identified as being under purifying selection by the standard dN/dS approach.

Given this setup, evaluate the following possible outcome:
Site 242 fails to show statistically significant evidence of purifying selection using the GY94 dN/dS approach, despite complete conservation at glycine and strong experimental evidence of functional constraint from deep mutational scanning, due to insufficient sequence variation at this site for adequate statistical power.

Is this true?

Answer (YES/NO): NO